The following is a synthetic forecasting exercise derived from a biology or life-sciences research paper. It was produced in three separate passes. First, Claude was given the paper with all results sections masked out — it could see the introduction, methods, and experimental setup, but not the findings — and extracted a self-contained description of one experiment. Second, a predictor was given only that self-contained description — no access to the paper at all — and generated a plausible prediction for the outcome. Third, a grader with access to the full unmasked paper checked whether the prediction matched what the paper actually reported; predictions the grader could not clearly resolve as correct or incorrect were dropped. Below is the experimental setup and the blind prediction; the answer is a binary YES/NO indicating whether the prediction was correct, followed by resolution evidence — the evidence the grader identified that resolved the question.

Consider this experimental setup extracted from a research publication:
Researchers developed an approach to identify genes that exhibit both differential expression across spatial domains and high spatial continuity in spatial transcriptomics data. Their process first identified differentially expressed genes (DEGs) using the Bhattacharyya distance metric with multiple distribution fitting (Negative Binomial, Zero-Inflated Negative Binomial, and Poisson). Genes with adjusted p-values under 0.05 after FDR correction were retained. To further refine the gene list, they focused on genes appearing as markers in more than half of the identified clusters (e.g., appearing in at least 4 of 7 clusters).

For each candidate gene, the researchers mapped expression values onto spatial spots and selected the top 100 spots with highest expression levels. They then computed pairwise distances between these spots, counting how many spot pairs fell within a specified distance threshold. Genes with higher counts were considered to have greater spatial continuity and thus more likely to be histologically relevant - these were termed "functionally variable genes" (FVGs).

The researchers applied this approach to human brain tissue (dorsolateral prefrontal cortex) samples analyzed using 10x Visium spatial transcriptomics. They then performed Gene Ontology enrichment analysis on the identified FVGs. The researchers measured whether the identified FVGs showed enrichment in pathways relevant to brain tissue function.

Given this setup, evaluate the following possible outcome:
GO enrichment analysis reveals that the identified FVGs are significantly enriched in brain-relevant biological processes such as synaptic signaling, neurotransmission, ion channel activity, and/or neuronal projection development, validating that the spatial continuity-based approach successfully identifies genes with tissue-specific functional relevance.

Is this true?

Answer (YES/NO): YES